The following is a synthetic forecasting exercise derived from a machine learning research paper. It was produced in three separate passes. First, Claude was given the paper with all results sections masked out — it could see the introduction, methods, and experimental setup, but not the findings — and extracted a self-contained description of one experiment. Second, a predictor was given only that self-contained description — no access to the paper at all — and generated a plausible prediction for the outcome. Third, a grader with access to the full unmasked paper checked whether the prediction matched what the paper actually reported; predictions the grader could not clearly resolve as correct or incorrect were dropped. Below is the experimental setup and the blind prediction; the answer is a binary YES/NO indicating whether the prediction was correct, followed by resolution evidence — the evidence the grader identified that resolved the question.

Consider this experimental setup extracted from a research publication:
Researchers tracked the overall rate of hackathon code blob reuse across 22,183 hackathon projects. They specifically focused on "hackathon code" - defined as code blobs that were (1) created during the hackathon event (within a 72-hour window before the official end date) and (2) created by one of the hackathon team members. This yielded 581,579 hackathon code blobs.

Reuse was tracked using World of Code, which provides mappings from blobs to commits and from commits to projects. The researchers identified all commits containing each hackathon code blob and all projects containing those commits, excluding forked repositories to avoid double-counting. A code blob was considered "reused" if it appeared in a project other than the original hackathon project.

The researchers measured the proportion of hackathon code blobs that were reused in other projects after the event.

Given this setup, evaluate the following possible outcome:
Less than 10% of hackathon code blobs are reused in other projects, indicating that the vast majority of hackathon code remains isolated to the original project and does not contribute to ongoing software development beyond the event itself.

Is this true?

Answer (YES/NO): NO